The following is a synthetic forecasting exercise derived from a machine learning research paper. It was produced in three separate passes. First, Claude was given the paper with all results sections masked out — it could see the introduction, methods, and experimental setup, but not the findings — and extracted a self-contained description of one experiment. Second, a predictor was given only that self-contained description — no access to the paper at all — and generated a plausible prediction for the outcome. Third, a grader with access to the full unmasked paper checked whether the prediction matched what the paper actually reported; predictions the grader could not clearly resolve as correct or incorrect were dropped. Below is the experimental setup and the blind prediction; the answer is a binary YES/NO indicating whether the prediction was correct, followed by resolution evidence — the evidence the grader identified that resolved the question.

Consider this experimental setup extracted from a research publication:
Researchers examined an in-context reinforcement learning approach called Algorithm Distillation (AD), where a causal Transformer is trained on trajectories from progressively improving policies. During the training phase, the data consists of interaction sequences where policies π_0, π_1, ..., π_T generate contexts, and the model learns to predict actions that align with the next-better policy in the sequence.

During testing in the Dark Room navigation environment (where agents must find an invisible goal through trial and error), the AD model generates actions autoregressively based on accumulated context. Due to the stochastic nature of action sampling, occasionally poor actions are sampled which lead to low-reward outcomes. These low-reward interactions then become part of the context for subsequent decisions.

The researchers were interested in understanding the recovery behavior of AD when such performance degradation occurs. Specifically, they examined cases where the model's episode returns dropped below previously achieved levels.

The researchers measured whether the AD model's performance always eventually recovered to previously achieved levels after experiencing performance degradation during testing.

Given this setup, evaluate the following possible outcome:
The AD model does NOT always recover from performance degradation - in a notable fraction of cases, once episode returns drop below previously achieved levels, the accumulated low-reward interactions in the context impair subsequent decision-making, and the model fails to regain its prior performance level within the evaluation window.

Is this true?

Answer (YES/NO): YES